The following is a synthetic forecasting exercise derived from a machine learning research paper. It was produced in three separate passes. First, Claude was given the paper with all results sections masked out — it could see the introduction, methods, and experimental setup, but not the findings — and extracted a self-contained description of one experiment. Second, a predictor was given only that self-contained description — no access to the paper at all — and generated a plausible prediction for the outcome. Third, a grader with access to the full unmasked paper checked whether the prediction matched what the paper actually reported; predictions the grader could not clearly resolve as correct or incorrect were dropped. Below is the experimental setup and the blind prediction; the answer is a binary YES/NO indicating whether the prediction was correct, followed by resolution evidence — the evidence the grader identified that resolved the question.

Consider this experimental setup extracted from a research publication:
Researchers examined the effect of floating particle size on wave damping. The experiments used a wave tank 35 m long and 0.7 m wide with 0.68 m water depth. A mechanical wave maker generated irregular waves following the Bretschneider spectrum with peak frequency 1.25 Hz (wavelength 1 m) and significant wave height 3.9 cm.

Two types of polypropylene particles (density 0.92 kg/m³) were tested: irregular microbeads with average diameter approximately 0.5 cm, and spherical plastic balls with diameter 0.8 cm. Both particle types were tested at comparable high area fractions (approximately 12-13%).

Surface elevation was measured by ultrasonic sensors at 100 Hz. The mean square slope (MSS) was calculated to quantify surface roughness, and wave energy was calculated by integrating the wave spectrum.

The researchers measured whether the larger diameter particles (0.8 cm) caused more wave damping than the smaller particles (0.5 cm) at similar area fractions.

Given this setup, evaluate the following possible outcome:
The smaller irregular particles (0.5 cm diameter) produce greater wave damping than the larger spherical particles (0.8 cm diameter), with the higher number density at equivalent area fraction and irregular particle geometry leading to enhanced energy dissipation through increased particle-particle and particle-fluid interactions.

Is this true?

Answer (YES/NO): NO